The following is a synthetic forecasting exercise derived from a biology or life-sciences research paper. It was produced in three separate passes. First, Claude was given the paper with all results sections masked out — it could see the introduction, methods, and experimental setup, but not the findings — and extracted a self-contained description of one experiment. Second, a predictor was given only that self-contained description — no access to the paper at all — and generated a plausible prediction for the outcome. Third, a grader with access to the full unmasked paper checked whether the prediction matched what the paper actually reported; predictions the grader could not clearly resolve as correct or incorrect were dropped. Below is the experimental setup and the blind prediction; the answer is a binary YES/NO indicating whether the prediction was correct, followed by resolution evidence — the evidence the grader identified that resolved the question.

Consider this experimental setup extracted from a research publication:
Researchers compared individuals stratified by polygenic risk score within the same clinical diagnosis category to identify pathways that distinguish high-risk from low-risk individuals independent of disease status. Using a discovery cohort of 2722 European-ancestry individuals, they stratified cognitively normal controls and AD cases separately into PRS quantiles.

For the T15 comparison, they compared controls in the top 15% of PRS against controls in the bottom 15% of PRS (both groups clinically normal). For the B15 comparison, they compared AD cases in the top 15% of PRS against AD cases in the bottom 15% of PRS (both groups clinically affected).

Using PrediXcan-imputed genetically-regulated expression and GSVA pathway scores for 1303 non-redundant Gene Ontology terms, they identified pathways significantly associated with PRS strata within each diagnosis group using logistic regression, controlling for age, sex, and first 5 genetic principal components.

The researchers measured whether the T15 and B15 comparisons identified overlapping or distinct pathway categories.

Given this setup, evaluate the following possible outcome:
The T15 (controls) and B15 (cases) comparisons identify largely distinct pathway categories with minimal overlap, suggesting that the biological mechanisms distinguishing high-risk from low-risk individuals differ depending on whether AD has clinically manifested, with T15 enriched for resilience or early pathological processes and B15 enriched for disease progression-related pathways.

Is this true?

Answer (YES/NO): YES